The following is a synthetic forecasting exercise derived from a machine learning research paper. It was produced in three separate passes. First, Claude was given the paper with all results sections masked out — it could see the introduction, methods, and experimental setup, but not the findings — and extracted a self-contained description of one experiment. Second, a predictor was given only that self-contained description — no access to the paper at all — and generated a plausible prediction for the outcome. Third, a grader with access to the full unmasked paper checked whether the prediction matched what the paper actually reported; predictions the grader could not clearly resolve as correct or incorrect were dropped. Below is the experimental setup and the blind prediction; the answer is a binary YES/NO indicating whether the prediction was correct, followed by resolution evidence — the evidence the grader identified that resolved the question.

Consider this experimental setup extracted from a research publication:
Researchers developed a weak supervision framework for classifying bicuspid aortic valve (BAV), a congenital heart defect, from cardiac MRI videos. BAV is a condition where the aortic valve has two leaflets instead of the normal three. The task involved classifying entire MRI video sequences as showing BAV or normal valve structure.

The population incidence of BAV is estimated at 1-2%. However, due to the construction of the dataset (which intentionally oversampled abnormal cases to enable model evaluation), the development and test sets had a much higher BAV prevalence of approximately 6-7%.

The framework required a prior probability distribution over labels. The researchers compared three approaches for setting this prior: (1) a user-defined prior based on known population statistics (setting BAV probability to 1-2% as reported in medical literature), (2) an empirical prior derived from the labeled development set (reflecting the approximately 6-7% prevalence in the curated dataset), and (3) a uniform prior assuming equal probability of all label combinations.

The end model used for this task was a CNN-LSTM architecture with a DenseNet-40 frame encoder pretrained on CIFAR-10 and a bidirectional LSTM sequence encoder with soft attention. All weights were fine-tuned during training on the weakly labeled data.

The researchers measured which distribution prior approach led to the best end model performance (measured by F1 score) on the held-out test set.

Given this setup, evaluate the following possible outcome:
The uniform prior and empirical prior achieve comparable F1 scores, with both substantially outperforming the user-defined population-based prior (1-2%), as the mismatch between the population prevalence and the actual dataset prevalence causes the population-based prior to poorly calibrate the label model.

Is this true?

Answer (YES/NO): NO